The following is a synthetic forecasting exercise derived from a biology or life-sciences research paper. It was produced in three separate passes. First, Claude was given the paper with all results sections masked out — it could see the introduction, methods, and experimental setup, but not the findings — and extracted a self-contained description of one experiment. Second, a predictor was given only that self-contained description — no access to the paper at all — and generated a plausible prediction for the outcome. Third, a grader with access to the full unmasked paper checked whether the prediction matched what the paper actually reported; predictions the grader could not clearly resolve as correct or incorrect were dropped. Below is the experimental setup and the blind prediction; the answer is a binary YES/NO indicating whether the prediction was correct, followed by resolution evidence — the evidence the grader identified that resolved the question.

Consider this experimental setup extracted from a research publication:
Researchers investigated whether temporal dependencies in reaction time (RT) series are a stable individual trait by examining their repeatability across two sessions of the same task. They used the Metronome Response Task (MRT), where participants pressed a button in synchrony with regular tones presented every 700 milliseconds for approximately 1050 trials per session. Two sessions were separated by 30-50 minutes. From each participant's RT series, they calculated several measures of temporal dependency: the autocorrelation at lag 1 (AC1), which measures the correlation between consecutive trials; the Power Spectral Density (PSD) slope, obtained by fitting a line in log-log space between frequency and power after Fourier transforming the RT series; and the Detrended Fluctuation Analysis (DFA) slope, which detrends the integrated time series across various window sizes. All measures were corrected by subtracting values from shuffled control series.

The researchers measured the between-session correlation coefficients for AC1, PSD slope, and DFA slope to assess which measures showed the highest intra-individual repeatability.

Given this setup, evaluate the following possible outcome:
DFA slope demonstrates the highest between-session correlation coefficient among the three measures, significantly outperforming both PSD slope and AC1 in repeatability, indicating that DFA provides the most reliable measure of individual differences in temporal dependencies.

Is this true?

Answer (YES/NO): NO